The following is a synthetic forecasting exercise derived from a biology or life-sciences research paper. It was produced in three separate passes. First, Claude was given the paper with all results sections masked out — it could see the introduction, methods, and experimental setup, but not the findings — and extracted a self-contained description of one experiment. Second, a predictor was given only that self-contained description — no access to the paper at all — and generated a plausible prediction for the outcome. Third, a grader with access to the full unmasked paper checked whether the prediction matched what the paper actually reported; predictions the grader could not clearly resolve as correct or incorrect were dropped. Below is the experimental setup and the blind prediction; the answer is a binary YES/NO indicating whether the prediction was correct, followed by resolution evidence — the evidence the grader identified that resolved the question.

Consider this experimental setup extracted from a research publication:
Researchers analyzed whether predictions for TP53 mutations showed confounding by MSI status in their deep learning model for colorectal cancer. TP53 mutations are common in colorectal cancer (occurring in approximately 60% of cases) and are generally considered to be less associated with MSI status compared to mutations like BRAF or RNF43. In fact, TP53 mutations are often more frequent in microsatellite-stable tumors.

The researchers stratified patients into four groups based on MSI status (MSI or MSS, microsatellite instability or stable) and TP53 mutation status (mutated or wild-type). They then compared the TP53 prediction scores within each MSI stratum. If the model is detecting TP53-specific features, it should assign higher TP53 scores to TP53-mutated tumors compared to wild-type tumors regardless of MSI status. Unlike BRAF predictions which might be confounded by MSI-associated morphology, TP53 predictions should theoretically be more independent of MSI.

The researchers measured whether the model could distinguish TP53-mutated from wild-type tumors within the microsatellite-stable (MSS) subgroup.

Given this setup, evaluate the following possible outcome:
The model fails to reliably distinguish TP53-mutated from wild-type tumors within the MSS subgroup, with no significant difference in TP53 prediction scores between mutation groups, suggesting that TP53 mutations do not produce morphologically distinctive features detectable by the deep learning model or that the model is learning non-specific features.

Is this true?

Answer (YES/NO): NO